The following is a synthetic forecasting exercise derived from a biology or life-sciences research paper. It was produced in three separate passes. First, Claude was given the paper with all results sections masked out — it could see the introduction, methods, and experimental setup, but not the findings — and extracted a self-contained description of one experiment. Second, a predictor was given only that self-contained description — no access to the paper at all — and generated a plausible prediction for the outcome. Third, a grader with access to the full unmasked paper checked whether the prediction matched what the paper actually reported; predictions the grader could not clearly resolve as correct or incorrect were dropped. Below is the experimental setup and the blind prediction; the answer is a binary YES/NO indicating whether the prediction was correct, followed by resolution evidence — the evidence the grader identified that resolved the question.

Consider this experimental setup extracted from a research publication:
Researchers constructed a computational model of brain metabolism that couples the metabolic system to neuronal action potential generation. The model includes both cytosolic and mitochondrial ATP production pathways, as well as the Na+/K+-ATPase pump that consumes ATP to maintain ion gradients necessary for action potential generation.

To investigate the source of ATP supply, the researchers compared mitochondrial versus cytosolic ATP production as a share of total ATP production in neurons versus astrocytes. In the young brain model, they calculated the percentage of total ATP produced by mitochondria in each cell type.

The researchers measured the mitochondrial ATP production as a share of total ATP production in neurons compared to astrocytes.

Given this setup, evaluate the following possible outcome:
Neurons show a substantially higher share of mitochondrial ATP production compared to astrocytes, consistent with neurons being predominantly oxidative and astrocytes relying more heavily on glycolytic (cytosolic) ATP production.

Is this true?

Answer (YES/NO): YES